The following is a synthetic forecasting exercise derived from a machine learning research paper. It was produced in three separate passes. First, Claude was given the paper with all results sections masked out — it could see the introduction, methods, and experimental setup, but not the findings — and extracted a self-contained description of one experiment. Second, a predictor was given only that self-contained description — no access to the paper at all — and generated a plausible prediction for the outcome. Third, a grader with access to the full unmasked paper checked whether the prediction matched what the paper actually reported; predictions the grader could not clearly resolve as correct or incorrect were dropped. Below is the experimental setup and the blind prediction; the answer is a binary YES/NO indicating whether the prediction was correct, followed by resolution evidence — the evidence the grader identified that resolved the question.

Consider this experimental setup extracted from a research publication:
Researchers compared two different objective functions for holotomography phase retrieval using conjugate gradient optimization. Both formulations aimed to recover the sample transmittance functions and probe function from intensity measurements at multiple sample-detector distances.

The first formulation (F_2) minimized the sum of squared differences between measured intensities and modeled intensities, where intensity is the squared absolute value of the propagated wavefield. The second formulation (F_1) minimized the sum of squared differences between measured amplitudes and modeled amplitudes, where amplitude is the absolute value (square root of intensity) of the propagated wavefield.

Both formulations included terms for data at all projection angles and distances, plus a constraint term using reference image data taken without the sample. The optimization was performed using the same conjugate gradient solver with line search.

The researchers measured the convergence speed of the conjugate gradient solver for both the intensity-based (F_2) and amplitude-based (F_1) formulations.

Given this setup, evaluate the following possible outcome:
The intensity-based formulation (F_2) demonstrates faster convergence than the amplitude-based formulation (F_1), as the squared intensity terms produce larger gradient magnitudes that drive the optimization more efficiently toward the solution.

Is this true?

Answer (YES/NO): NO